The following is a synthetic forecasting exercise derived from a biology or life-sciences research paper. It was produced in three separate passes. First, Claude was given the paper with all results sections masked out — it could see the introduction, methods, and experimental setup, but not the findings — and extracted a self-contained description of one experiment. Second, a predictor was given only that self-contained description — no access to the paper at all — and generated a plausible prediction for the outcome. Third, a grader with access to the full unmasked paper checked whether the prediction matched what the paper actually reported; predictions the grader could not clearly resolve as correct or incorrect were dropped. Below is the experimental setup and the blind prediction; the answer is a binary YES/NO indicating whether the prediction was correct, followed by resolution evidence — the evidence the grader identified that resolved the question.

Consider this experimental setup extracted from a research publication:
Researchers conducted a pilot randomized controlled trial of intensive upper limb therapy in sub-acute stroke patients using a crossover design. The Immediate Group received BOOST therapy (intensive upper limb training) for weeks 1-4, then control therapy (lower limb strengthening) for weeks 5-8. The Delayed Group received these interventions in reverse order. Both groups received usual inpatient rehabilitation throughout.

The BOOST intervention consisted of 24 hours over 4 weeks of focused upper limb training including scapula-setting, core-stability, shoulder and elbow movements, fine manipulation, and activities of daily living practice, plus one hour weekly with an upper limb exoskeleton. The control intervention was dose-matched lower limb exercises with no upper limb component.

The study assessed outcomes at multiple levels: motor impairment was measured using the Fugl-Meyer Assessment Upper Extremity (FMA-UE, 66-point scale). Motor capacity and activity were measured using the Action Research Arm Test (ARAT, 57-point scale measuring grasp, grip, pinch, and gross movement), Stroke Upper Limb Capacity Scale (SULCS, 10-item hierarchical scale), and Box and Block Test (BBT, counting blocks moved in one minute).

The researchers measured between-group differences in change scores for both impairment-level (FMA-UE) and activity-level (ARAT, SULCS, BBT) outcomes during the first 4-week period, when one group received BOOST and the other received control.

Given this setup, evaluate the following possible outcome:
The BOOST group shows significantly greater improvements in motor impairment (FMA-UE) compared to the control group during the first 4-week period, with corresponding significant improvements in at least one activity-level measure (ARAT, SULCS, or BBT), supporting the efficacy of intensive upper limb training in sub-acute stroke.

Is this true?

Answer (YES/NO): YES